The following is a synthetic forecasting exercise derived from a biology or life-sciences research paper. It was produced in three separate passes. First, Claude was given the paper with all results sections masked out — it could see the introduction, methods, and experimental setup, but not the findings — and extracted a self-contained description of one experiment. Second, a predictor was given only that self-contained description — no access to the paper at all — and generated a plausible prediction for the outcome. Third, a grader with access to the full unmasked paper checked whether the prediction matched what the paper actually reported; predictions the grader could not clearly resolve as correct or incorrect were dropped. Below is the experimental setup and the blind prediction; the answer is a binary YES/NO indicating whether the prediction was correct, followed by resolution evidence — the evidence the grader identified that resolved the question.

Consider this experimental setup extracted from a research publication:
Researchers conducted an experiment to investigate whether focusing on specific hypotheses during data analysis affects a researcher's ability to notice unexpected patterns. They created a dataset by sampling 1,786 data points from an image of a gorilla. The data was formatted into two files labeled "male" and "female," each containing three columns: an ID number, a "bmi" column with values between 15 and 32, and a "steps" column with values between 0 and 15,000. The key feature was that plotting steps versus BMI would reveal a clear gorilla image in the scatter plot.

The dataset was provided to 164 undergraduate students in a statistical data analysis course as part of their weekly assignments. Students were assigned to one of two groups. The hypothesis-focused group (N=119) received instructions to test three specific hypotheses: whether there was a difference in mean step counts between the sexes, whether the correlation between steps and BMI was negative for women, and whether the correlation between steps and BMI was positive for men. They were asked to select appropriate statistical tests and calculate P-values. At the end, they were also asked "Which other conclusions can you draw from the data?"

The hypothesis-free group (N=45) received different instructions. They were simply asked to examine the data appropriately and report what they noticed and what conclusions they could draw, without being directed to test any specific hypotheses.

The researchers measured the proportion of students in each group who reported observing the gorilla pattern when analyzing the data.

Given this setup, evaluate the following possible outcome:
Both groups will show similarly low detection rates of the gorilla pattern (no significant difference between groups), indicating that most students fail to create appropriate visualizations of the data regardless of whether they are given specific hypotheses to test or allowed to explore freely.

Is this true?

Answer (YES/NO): NO